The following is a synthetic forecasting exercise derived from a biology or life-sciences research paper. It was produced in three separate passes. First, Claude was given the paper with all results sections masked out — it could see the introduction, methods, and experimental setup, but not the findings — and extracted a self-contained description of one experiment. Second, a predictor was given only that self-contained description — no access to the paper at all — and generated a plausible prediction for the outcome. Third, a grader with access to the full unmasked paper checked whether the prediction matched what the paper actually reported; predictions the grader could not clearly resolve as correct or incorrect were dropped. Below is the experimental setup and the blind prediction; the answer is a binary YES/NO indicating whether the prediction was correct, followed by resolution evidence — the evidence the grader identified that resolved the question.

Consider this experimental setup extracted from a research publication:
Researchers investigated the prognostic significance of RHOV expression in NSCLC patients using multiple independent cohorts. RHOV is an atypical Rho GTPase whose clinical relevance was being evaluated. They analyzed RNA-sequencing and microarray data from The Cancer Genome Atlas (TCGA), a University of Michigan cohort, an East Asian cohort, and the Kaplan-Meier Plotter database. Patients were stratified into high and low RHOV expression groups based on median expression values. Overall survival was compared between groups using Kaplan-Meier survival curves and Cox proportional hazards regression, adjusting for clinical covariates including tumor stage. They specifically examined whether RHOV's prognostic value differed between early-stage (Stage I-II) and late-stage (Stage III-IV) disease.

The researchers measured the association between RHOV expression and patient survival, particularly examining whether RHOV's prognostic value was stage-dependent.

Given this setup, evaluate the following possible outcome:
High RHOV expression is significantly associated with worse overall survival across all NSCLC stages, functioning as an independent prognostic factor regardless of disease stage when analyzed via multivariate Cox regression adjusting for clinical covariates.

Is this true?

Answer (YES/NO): NO